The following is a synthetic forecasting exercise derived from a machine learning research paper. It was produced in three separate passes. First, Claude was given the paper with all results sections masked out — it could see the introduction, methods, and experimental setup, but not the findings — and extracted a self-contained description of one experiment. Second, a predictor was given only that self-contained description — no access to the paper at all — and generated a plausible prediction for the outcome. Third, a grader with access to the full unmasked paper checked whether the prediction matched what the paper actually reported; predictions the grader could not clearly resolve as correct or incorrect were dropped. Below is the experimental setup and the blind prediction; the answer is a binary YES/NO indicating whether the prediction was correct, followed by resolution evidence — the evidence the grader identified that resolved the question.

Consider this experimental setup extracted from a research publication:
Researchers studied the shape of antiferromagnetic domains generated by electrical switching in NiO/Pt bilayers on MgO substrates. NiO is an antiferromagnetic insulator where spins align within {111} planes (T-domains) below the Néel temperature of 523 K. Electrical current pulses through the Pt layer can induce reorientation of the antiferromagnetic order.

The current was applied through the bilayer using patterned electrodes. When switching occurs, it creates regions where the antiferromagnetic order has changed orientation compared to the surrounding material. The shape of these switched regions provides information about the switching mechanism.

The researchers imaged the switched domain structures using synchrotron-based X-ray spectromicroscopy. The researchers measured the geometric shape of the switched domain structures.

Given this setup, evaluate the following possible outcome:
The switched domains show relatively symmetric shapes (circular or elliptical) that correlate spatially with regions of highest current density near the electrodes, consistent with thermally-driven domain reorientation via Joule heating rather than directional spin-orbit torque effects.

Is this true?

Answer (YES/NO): NO